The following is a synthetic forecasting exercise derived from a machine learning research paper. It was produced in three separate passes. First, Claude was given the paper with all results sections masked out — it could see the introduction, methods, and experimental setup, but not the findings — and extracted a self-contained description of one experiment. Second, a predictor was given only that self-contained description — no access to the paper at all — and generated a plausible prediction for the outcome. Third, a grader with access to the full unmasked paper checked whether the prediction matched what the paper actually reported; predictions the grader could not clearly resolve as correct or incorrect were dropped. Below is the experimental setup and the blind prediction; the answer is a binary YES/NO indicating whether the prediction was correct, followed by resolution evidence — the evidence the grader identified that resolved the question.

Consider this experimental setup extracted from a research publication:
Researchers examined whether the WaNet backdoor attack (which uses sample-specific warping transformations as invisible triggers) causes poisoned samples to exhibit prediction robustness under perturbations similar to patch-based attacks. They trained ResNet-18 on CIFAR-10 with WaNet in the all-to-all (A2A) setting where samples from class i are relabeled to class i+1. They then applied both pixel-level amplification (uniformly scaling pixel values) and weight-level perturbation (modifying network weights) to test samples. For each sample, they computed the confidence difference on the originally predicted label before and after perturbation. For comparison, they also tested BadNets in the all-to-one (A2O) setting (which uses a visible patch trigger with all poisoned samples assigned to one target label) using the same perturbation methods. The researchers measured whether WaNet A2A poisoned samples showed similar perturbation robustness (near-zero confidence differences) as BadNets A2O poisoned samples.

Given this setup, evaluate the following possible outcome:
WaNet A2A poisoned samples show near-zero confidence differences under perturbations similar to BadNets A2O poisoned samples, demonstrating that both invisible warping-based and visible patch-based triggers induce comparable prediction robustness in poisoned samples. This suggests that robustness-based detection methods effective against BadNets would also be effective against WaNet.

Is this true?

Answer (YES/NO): NO